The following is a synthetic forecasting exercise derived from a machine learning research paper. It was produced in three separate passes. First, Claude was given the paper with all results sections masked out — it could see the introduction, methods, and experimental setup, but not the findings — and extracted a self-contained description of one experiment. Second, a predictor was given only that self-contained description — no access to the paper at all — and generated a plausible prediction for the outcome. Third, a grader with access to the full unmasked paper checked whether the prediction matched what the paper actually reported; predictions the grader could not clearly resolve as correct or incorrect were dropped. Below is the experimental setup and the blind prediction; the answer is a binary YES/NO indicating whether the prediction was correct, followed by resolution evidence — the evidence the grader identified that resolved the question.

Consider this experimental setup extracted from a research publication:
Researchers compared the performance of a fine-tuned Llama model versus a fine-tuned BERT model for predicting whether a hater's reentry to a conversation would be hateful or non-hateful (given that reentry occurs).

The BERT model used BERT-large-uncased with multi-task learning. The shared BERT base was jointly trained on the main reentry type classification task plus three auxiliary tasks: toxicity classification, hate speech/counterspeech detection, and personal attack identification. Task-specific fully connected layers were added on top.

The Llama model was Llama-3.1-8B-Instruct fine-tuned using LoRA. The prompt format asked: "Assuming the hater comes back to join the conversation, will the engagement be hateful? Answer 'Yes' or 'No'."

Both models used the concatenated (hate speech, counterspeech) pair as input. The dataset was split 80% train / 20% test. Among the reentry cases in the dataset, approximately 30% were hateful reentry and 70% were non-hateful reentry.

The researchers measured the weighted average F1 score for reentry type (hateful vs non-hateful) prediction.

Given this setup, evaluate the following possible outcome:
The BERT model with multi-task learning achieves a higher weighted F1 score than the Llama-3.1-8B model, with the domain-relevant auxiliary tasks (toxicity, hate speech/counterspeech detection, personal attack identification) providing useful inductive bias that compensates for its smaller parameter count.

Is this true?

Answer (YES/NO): YES